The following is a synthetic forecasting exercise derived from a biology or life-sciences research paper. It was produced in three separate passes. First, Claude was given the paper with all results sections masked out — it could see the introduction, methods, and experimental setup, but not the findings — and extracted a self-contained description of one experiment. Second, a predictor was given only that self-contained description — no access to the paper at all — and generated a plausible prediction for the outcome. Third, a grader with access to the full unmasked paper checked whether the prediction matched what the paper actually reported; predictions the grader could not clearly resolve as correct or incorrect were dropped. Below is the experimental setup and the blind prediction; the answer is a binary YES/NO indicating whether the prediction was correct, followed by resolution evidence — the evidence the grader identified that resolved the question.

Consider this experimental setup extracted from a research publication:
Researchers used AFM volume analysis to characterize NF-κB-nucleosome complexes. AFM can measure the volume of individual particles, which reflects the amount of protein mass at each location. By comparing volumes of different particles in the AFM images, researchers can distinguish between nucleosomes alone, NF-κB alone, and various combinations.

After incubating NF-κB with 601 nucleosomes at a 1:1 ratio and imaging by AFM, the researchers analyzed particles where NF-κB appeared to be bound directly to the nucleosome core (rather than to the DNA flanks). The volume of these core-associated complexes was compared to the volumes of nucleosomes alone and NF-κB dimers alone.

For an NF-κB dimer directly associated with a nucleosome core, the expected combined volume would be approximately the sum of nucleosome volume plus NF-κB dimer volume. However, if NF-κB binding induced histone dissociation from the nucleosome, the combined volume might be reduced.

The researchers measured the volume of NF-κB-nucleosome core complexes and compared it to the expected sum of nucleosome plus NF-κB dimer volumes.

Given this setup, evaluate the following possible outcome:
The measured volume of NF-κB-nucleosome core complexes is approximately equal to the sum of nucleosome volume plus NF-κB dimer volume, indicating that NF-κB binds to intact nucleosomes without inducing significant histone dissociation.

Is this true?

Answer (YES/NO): YES